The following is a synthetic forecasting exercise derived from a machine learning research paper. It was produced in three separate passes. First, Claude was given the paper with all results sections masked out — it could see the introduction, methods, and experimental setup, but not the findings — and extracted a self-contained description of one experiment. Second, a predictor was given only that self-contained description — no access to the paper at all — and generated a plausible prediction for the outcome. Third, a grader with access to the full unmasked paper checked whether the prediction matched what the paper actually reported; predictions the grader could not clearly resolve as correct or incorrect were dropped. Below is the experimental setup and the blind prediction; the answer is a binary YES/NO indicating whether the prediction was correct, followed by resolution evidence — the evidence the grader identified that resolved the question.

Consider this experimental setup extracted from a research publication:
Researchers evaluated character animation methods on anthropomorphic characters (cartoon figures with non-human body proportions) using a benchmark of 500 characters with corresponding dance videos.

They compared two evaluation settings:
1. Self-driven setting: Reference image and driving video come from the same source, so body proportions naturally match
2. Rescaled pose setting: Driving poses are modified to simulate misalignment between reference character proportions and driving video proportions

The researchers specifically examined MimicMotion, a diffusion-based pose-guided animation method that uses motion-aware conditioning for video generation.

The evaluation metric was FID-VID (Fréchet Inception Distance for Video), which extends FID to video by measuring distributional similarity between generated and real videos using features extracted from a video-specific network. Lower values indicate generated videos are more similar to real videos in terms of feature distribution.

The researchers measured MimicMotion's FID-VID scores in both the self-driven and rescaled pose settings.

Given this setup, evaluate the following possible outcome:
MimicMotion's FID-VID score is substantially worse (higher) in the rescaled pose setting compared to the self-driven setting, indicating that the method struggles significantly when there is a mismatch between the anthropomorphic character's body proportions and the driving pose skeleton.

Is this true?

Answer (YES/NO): YES